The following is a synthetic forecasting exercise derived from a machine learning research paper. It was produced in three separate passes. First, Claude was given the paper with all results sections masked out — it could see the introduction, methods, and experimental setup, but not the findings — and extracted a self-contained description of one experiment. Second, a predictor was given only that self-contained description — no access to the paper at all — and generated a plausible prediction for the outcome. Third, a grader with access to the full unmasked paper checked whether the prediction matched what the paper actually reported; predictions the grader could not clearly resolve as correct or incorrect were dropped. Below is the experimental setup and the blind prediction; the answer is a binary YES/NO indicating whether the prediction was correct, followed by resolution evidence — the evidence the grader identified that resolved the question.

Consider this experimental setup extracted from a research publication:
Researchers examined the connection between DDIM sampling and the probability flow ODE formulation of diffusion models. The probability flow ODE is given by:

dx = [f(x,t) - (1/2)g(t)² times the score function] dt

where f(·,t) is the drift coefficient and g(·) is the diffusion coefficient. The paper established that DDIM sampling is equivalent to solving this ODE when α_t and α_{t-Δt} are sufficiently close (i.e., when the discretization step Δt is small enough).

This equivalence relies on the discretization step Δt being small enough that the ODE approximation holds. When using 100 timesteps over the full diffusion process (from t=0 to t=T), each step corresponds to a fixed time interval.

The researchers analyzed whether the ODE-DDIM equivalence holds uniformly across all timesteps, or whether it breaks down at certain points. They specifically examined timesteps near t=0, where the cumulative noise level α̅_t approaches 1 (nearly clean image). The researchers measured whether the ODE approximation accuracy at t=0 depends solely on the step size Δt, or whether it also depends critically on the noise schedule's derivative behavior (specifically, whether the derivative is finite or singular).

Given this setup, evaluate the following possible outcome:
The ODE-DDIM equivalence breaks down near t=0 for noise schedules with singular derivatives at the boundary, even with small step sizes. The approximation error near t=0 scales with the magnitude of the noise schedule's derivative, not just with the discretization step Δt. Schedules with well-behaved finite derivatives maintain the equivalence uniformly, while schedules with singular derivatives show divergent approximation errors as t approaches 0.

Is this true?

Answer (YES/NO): YES